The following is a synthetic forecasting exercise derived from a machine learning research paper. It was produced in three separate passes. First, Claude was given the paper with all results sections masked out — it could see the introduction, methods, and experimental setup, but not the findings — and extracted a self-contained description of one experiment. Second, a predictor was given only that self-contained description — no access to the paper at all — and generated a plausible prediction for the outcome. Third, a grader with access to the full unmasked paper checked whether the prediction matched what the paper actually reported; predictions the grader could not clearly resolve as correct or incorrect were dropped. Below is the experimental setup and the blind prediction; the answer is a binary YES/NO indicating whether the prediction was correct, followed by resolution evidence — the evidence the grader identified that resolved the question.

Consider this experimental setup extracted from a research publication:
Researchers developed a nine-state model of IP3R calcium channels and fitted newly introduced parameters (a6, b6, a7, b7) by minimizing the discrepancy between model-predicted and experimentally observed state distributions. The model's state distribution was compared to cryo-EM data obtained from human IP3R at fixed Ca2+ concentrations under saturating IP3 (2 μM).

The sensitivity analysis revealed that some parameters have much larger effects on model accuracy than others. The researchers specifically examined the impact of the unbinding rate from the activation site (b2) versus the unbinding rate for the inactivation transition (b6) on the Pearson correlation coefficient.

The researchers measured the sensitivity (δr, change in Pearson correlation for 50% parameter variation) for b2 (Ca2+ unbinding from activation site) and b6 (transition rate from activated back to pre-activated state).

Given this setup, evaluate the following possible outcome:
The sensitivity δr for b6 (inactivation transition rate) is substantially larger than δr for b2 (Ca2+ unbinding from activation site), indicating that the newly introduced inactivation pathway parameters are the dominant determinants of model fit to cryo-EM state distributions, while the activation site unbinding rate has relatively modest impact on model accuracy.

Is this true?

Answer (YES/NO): YES